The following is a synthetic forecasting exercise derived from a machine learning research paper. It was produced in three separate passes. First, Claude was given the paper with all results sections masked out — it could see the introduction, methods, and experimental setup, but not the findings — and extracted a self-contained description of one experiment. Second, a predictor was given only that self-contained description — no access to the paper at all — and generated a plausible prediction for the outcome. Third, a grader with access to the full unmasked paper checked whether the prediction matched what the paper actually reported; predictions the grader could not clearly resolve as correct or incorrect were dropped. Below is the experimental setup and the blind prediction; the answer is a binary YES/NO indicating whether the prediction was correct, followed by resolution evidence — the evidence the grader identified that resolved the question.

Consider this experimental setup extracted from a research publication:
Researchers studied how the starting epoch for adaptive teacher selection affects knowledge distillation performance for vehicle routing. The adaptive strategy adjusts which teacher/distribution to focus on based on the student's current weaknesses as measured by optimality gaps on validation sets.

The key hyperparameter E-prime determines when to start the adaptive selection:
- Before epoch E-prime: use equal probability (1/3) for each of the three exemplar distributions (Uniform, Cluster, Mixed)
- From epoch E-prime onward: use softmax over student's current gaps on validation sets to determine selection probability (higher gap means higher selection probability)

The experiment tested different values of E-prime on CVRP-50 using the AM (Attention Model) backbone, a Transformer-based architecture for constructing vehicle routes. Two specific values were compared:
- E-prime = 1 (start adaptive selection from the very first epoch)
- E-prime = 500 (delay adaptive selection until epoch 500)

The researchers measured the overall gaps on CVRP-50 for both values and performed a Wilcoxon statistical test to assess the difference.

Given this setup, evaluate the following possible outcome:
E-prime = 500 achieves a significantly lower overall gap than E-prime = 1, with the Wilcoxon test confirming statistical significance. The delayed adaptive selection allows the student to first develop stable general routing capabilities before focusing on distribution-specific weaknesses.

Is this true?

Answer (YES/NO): NO